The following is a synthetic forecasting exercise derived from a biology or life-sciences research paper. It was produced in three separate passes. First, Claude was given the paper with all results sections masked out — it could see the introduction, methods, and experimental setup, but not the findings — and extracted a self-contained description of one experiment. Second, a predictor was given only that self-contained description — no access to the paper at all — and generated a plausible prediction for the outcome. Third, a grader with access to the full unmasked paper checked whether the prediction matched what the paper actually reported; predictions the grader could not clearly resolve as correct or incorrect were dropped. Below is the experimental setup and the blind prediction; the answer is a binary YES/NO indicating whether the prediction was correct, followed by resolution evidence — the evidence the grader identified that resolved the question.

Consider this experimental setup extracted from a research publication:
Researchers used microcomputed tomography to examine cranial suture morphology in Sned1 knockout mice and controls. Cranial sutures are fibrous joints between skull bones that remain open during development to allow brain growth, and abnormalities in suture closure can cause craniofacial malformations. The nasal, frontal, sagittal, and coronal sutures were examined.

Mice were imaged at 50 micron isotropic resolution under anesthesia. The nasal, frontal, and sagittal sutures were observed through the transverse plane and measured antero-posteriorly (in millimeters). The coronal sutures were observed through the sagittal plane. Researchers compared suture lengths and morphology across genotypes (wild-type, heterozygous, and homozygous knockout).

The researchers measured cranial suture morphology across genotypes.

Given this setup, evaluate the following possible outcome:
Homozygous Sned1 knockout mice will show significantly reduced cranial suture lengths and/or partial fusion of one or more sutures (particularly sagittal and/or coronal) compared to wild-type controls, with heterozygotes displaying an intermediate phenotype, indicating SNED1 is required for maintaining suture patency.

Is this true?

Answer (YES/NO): NO